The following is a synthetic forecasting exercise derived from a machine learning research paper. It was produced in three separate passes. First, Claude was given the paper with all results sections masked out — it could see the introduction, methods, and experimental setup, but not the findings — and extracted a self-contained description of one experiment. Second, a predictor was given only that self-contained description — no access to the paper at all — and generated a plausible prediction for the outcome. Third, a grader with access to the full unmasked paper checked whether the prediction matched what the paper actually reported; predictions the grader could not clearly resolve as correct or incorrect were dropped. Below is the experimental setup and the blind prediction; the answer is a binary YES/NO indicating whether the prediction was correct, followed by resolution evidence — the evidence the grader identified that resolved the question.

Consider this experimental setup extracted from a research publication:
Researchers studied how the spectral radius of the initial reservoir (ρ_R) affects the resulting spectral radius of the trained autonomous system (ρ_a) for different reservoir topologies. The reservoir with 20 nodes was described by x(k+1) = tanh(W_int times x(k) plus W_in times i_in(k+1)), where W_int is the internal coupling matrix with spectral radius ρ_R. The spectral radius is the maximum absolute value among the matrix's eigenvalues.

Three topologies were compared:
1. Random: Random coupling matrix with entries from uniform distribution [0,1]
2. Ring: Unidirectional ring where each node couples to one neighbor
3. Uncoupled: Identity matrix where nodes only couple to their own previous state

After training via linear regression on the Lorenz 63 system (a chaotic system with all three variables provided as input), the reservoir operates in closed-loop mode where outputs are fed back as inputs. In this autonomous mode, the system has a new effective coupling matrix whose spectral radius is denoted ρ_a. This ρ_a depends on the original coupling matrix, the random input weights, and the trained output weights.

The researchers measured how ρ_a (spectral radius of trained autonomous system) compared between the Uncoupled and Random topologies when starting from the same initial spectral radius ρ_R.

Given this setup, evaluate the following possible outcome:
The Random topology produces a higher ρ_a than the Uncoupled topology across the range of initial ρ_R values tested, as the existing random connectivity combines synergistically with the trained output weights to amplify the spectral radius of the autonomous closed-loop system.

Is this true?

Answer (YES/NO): NO